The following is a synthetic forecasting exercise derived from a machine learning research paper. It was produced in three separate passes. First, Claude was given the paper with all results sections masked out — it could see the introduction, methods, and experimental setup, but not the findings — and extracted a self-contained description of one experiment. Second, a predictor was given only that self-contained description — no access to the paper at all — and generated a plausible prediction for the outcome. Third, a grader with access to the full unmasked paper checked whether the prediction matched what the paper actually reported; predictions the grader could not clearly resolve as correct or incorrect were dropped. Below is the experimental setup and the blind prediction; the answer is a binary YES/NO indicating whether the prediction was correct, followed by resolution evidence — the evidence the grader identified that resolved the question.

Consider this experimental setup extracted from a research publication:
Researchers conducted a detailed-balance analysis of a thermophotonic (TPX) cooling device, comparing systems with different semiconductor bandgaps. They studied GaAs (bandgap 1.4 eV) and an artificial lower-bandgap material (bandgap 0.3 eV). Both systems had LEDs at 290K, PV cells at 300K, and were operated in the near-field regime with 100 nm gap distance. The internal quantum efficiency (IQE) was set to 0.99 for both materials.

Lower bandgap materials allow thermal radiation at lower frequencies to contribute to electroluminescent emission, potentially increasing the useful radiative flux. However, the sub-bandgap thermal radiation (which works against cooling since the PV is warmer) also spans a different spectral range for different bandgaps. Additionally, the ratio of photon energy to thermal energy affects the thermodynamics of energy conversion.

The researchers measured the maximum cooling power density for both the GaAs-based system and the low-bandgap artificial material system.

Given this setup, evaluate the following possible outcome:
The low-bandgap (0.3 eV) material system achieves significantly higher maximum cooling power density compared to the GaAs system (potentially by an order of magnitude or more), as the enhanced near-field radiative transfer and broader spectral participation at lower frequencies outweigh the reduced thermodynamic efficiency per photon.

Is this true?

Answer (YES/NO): NO